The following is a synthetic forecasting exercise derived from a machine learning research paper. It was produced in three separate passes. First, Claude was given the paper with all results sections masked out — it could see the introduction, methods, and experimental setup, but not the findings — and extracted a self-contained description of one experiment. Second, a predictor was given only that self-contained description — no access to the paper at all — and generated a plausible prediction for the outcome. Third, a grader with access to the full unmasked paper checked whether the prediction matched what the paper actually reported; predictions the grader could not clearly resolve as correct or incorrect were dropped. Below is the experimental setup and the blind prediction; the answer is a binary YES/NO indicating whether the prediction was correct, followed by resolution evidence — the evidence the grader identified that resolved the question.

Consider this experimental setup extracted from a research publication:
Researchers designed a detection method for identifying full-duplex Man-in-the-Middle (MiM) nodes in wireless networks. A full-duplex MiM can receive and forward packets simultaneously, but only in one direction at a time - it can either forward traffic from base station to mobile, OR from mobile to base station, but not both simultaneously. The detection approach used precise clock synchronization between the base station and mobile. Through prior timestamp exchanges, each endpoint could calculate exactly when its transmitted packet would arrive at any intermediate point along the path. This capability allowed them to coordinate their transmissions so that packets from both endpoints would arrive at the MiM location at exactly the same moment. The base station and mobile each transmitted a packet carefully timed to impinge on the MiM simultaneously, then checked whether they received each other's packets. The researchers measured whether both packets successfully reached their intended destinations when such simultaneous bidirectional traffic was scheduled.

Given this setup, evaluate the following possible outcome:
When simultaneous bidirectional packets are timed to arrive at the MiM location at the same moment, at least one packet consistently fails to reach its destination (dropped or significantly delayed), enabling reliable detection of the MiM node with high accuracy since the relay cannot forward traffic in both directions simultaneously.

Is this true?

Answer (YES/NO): YES